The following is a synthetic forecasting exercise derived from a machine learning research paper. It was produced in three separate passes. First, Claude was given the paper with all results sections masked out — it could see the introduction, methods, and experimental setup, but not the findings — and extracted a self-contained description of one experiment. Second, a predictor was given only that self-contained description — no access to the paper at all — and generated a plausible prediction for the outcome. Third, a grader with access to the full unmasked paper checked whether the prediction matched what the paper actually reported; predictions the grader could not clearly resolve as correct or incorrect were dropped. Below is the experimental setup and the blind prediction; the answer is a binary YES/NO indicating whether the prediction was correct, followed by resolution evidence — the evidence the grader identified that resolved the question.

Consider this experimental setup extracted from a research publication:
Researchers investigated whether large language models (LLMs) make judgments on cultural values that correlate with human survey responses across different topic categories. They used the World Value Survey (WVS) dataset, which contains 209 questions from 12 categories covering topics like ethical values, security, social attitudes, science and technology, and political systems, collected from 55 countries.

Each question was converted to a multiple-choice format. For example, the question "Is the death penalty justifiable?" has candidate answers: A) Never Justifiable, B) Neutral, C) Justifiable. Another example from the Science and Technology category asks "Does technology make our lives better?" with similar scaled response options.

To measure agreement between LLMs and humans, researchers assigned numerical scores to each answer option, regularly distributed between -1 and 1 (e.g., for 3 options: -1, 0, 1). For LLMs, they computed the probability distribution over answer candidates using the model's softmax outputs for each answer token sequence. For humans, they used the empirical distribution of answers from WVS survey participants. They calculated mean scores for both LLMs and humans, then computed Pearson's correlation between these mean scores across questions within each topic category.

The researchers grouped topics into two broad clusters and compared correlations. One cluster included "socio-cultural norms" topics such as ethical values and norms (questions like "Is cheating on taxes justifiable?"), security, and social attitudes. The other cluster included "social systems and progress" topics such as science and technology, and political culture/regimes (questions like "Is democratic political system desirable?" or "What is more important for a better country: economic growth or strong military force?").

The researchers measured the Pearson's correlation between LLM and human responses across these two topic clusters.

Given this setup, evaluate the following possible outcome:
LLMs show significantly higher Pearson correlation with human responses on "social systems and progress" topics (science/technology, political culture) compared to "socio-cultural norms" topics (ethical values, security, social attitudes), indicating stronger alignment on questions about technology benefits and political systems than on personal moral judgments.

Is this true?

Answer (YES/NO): NO